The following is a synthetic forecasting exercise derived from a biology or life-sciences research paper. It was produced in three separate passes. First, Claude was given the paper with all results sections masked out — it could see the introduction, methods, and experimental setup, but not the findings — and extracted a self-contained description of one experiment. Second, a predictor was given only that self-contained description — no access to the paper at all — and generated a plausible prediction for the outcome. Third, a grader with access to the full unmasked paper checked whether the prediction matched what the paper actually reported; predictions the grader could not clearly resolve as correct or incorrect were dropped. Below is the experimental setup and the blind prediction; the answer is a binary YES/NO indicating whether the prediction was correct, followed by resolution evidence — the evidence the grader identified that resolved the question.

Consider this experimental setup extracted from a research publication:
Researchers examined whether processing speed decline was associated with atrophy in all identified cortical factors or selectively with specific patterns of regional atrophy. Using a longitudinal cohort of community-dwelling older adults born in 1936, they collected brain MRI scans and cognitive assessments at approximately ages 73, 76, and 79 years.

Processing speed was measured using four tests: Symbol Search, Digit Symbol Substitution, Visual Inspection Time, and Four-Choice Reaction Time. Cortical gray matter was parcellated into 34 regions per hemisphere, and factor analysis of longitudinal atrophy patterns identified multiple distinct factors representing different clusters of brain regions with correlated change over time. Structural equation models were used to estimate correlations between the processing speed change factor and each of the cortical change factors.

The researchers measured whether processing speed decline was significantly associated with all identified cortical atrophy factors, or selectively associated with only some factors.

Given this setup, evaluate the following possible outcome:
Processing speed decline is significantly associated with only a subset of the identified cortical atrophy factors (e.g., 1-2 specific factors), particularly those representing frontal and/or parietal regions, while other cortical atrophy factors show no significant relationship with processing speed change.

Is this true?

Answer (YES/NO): NO